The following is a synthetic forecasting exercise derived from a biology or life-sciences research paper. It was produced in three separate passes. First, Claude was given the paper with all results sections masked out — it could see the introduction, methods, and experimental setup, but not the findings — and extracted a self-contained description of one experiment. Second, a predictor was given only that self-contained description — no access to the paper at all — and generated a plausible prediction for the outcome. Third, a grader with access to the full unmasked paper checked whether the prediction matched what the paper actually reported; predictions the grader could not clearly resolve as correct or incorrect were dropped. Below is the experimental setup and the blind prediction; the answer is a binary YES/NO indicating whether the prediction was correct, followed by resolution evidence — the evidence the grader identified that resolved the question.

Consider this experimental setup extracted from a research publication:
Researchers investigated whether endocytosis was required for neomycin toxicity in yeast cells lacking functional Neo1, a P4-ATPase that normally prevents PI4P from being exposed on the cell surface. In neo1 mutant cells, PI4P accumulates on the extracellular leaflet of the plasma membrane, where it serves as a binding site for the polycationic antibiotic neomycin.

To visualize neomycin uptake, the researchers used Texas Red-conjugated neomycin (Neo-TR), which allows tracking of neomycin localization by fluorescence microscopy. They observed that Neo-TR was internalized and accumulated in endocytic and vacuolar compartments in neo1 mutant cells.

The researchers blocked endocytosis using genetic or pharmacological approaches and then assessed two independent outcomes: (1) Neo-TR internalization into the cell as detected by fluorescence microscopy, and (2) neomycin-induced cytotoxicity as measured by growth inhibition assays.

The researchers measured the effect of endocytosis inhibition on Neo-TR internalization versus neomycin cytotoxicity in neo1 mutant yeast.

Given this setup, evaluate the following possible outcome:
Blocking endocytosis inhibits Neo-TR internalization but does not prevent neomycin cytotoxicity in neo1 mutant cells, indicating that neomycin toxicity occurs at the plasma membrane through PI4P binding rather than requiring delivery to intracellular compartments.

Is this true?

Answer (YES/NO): YES